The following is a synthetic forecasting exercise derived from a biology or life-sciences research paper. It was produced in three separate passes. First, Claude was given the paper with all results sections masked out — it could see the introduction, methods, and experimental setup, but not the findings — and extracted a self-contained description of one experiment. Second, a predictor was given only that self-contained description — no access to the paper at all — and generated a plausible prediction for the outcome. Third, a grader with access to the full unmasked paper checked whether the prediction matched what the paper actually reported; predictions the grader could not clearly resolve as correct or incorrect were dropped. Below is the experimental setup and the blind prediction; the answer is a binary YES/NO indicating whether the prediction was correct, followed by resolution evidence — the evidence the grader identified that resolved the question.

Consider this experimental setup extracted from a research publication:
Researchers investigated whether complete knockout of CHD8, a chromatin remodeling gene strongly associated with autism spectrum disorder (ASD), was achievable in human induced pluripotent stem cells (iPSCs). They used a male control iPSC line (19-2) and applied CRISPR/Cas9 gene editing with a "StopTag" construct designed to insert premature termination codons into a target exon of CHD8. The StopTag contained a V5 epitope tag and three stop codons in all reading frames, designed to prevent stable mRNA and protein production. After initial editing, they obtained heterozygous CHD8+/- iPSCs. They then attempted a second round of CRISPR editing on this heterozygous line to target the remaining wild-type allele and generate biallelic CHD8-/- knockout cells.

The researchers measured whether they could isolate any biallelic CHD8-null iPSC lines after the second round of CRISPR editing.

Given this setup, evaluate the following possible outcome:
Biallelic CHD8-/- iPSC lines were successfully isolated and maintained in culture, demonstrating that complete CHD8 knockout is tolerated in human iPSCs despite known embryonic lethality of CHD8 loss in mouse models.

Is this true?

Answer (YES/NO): NO